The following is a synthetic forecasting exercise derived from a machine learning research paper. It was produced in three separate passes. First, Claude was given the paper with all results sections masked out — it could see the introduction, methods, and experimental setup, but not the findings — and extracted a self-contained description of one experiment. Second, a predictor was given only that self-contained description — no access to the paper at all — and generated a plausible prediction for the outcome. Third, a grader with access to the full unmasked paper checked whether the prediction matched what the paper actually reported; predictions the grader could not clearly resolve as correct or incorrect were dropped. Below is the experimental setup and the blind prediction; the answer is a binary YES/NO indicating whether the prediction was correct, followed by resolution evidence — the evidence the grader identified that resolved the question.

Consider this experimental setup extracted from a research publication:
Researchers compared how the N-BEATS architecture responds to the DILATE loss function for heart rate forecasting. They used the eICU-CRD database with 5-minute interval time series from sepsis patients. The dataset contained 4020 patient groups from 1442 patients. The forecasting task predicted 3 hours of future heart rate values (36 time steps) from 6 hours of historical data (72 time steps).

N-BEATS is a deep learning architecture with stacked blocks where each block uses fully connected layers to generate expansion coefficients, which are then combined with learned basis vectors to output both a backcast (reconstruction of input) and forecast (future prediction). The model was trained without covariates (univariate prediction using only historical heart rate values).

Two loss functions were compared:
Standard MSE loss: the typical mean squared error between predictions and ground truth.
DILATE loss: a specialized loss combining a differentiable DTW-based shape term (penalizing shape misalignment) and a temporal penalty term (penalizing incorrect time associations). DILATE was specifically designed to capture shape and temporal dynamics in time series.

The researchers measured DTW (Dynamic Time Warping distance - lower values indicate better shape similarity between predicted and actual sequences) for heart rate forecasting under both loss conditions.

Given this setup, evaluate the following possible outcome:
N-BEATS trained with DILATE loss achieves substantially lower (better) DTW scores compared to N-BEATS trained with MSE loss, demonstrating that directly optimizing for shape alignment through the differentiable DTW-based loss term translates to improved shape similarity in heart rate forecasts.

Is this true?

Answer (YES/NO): NO